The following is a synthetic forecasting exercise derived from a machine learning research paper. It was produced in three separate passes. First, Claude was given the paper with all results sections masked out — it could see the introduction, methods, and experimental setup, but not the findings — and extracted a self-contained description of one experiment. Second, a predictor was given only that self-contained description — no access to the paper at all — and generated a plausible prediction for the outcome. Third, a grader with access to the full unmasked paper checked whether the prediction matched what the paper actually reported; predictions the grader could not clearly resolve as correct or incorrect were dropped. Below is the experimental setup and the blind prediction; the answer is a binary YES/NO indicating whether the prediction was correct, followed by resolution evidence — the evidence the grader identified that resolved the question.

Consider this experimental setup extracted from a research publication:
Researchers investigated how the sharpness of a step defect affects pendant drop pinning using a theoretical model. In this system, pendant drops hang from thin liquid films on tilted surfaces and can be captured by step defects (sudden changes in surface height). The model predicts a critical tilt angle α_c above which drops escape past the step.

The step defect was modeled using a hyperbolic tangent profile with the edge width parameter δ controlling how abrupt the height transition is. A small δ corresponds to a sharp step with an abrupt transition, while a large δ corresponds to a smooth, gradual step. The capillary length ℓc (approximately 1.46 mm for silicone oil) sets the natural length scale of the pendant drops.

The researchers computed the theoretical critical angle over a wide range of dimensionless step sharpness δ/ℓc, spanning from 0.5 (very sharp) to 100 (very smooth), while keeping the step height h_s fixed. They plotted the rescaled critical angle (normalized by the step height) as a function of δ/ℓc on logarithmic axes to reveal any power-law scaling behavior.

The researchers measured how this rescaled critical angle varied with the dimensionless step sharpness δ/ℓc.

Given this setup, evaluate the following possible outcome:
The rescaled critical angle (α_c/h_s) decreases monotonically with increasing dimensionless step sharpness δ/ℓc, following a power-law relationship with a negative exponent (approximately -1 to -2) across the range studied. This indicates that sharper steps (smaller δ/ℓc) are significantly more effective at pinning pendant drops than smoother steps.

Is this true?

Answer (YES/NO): NO